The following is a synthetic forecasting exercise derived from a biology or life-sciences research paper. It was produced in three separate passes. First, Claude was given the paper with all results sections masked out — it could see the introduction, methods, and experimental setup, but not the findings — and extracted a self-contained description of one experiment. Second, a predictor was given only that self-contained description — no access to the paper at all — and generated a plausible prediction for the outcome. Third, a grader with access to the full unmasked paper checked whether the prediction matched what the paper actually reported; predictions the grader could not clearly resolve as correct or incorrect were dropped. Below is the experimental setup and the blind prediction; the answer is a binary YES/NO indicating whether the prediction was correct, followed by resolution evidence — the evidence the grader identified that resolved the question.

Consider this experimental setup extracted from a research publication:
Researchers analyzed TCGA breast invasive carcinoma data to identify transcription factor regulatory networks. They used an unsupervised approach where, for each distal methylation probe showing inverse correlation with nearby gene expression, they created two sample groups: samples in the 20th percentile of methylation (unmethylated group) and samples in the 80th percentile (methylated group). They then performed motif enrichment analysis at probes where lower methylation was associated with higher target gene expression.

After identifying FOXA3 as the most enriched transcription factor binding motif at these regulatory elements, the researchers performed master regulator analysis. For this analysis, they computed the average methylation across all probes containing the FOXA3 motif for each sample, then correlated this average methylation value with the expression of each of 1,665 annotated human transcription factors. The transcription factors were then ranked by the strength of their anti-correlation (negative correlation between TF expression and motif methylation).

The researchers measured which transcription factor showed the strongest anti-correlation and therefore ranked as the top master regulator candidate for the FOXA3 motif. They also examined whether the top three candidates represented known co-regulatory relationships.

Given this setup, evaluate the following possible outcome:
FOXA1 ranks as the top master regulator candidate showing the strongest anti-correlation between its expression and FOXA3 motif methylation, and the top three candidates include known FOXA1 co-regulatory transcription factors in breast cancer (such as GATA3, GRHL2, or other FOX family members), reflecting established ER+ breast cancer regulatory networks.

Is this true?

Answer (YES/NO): YES